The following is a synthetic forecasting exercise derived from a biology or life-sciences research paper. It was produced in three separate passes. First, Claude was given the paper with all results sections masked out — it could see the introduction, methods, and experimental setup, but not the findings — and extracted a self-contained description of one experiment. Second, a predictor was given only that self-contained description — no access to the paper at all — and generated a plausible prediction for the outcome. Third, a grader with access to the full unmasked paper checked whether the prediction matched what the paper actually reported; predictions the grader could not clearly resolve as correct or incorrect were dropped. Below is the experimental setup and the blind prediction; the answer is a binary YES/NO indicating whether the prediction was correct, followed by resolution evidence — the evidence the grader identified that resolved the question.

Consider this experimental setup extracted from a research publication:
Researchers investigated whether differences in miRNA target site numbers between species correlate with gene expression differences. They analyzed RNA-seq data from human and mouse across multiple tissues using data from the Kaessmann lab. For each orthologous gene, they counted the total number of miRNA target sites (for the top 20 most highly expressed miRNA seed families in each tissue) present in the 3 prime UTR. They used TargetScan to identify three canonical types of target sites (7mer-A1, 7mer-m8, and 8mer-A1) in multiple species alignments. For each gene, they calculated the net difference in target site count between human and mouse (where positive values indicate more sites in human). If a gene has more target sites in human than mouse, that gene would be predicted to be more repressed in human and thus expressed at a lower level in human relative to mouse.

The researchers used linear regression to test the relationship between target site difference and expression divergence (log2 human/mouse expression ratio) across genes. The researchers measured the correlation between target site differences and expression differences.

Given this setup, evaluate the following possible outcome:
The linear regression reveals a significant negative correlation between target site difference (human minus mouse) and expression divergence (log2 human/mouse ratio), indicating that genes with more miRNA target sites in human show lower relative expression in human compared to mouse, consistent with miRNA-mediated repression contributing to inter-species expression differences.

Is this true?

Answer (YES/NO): YES